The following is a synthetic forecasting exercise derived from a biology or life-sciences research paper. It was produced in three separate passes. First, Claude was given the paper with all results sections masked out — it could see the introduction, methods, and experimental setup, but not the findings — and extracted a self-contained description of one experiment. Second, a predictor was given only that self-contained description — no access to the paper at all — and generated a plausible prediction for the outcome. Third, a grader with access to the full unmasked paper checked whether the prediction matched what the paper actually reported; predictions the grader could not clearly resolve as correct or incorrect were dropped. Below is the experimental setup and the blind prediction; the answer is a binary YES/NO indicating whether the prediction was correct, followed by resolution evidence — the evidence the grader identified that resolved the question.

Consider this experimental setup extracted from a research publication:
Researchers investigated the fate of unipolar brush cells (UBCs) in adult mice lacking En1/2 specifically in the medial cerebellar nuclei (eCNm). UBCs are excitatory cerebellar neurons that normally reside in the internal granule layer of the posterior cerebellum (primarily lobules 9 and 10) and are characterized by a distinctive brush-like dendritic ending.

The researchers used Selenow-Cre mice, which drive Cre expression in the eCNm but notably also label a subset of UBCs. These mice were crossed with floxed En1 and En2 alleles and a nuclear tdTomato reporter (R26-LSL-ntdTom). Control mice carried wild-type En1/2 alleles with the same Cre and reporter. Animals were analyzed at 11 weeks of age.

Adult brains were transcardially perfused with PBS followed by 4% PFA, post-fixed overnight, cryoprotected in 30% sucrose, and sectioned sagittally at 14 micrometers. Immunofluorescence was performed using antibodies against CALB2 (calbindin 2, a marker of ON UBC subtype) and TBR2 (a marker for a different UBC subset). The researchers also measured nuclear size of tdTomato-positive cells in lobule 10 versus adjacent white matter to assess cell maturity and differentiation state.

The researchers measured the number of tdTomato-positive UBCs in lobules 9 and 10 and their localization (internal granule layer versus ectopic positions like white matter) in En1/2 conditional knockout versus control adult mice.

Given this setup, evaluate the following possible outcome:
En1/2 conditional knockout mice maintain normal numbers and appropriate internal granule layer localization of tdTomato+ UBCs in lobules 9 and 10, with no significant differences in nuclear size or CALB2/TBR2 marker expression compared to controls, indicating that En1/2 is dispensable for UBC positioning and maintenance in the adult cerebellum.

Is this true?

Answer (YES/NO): NO